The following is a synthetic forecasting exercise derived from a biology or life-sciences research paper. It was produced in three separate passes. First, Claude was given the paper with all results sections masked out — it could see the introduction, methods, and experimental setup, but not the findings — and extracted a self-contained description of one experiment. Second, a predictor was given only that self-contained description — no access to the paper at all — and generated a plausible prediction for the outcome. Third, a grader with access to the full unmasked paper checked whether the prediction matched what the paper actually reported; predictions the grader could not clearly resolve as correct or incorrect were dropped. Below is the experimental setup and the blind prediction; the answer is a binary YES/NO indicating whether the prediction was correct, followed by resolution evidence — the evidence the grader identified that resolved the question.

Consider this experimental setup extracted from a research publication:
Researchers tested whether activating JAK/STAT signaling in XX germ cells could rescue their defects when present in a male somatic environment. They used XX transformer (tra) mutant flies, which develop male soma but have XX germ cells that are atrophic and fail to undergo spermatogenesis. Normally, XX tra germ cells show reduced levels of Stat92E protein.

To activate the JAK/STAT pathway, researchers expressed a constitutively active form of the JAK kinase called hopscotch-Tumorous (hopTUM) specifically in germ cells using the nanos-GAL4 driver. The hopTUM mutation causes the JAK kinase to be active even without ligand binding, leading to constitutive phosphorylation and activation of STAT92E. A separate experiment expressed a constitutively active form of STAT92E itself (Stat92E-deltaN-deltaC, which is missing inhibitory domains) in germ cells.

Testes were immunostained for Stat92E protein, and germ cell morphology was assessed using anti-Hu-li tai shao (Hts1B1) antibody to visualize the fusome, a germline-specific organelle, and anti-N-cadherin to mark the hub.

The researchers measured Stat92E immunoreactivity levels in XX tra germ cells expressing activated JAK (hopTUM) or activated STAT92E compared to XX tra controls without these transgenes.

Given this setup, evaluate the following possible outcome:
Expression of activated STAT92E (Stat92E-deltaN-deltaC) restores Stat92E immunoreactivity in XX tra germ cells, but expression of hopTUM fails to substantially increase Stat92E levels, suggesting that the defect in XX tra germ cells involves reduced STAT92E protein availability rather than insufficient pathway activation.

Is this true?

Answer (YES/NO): NO